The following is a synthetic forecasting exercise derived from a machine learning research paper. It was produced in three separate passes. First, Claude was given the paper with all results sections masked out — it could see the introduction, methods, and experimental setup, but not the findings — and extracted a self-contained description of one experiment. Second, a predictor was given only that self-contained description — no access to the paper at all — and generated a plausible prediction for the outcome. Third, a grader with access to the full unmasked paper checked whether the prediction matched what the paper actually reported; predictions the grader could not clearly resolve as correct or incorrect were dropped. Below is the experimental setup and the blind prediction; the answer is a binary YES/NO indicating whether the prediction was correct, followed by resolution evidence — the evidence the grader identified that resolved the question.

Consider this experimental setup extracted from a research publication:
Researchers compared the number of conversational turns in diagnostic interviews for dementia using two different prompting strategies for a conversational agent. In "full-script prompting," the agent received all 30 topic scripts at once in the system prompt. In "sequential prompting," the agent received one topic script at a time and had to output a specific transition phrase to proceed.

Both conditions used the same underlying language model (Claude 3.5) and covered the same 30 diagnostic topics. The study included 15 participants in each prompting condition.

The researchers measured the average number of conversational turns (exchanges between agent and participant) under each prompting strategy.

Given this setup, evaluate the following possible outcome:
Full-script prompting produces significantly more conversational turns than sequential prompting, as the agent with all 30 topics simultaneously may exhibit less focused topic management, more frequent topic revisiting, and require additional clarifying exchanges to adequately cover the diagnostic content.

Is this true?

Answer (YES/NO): NO